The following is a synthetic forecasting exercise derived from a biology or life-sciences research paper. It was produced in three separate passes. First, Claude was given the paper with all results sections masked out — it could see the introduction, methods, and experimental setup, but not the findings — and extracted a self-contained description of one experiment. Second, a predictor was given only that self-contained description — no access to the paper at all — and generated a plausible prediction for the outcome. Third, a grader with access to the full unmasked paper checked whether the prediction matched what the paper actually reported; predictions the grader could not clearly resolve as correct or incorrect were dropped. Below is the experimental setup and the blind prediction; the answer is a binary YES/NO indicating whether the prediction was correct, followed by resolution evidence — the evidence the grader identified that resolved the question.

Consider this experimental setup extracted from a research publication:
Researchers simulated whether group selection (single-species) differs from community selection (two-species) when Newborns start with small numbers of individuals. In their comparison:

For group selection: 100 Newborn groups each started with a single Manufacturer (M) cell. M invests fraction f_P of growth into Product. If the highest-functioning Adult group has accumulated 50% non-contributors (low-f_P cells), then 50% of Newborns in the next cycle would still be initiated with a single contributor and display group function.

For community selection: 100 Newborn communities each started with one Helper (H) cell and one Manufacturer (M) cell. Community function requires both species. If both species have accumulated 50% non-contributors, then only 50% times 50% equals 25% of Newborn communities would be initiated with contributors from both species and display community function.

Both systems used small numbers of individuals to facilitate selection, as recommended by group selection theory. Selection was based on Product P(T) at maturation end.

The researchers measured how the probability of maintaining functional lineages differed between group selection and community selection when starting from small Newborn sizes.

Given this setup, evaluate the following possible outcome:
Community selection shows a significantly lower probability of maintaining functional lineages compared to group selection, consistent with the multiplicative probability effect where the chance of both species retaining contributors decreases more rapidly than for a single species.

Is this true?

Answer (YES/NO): YES